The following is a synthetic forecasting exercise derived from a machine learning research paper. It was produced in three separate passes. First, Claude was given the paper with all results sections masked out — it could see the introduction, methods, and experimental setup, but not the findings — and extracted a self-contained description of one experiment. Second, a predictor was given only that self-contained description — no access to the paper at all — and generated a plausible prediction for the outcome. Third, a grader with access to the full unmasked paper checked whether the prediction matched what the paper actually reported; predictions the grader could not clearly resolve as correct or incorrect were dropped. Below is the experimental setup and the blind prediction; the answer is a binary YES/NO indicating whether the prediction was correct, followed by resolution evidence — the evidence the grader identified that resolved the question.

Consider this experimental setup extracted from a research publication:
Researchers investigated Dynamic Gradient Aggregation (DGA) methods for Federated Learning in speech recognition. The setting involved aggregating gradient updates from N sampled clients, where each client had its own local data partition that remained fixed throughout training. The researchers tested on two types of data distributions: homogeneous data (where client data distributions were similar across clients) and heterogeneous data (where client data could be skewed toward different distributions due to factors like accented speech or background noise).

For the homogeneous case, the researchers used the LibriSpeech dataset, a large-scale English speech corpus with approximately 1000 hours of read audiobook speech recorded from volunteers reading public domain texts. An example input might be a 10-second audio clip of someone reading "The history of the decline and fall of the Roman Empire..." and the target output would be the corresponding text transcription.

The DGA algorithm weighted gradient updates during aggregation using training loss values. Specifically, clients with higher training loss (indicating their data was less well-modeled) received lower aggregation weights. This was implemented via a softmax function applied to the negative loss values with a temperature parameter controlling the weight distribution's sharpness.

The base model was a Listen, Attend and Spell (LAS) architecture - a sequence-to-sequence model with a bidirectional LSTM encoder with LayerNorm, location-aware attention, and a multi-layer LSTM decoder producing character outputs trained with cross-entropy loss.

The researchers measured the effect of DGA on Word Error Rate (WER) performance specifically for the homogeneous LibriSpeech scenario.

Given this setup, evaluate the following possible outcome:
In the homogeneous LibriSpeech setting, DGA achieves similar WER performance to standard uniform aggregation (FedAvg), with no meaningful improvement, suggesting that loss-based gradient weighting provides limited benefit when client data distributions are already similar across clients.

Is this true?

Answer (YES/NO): NO